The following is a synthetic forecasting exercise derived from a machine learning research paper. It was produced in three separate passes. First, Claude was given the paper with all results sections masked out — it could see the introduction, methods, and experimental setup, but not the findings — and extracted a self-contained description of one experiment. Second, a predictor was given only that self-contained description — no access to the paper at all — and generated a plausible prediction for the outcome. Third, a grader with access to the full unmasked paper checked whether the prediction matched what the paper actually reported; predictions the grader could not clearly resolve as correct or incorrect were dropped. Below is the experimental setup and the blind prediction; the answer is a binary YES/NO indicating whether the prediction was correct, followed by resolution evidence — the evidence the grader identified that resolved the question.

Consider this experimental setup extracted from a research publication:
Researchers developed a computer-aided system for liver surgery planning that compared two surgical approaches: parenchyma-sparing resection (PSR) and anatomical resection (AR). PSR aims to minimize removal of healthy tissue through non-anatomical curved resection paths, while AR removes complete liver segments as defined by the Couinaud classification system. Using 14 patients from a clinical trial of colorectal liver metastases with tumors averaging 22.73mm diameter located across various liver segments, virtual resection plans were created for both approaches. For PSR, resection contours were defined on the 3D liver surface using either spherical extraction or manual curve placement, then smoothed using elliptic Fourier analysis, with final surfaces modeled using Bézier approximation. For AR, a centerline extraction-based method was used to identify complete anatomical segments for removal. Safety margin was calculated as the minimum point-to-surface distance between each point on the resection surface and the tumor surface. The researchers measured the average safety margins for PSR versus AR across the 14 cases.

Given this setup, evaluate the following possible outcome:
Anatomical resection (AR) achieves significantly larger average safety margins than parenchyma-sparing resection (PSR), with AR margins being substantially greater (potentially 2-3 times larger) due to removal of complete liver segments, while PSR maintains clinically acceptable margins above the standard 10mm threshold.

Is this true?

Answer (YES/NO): NO